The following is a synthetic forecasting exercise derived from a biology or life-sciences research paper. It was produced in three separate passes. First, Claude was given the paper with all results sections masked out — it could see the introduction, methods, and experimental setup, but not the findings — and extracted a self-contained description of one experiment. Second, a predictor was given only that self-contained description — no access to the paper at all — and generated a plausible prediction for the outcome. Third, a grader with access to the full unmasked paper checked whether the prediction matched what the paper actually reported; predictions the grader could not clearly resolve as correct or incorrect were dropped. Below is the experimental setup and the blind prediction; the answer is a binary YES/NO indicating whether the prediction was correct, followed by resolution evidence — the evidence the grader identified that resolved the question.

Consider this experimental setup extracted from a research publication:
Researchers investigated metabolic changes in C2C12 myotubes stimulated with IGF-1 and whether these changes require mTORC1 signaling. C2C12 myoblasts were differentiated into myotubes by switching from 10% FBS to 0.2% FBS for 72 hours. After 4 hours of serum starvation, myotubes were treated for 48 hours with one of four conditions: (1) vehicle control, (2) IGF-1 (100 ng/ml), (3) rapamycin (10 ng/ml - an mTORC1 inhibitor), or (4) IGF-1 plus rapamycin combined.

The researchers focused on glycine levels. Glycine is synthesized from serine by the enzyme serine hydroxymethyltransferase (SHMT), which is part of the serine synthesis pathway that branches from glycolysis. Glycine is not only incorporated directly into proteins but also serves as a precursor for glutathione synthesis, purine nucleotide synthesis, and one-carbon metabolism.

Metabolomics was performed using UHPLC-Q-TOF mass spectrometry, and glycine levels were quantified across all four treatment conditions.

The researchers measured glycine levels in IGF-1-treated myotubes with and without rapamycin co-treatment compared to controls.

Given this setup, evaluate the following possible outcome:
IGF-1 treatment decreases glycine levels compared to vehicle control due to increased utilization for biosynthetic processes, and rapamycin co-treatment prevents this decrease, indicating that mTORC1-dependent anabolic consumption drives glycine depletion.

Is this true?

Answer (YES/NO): NO